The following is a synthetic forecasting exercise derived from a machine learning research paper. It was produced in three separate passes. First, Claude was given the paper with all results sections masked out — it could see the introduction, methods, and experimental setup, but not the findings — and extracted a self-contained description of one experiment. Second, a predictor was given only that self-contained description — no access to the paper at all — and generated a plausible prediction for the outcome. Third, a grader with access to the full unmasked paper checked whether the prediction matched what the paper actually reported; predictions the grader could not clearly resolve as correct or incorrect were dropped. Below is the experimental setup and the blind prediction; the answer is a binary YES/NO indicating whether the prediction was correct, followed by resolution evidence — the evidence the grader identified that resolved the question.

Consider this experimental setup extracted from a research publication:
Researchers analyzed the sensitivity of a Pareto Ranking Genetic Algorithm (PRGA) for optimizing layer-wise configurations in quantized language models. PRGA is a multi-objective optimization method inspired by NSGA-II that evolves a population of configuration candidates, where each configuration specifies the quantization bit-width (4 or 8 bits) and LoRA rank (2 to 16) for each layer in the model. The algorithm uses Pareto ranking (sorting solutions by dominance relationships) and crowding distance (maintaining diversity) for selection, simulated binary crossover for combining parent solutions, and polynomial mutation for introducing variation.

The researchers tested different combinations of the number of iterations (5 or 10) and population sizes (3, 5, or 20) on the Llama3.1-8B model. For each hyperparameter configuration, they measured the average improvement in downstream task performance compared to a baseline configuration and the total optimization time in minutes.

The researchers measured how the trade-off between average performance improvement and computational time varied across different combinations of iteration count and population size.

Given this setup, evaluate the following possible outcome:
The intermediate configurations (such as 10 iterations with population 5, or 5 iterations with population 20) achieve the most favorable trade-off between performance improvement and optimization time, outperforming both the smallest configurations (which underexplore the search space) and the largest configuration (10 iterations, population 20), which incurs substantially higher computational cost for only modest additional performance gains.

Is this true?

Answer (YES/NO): NO